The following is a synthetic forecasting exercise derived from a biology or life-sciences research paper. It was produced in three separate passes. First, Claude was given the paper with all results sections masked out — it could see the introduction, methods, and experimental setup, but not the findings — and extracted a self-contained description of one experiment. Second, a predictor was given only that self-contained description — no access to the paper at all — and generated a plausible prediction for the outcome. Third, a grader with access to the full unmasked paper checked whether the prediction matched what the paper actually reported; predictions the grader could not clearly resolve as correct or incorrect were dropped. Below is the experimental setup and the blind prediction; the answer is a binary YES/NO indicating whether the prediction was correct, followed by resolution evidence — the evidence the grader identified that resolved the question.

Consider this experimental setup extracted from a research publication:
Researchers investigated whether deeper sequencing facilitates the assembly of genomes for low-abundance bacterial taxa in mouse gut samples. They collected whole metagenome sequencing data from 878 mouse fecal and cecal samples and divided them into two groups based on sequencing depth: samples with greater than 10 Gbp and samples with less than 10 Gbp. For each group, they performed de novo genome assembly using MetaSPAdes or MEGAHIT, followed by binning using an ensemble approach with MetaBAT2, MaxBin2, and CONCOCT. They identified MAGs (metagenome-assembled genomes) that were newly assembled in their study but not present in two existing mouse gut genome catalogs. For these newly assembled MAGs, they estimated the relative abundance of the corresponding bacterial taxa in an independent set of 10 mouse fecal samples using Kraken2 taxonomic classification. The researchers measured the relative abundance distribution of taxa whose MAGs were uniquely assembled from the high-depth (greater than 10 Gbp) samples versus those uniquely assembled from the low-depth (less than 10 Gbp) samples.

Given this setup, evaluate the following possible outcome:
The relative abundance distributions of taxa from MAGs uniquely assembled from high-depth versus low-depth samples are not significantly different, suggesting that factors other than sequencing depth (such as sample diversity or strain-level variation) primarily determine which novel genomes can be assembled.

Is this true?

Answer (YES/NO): NO